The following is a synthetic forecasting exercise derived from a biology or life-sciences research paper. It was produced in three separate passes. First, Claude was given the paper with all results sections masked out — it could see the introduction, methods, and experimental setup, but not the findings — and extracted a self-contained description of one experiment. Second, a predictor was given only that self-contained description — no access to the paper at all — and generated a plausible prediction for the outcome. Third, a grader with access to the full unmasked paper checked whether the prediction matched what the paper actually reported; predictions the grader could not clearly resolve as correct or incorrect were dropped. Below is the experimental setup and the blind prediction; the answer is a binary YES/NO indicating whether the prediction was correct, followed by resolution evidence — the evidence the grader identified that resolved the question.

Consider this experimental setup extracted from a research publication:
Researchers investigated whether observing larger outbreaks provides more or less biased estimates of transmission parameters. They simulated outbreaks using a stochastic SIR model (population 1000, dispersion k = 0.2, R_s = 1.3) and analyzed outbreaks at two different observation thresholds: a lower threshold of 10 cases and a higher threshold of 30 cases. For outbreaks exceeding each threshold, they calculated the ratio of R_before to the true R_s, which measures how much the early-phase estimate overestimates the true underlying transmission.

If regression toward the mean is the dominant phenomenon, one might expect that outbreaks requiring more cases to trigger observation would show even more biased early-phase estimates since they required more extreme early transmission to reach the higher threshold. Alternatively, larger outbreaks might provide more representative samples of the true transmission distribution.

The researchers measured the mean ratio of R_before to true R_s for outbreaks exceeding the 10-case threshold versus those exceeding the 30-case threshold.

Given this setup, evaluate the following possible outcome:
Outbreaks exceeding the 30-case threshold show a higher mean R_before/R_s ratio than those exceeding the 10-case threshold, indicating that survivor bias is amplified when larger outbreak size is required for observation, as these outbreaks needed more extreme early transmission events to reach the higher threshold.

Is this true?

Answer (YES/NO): YES